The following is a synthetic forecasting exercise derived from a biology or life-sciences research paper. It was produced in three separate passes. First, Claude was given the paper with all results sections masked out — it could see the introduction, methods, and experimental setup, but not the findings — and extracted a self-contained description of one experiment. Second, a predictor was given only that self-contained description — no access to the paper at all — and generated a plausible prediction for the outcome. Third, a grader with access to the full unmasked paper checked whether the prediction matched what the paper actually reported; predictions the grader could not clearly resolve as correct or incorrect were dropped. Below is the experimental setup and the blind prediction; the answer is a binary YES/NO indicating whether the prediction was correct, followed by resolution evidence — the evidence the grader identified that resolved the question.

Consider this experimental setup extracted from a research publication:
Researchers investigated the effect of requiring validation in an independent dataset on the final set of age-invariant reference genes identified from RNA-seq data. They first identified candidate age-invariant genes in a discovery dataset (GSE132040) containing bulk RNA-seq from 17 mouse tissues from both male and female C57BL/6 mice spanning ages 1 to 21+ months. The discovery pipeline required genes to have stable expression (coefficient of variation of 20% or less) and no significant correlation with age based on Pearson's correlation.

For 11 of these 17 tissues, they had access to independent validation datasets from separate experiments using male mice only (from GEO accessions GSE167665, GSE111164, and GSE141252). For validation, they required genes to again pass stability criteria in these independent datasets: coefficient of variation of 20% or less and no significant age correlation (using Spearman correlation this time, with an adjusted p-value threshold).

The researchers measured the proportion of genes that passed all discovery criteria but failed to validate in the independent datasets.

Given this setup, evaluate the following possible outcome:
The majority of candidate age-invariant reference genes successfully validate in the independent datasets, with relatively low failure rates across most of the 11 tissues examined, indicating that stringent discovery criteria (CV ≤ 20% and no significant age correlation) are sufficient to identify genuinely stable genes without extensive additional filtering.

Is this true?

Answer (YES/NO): NO